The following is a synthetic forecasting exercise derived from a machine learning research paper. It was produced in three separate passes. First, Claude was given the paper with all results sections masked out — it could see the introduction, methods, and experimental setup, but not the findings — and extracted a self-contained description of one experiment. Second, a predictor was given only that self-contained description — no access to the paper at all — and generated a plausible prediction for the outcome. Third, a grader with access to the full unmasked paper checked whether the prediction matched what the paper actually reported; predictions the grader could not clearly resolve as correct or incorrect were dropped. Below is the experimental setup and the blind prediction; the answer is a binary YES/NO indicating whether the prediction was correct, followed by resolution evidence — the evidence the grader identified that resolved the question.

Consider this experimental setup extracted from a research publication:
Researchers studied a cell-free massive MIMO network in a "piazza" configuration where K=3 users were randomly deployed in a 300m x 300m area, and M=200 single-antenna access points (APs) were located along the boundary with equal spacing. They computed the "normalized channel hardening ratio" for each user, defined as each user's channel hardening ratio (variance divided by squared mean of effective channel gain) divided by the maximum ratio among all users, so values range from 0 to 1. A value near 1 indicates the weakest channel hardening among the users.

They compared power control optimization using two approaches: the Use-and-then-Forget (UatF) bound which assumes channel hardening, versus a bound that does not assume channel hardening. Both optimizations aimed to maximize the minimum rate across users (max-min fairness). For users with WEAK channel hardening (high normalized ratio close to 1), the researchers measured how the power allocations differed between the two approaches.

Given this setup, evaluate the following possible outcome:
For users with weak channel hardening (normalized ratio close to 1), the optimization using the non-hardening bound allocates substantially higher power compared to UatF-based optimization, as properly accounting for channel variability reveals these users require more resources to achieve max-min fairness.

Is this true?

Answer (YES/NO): NO